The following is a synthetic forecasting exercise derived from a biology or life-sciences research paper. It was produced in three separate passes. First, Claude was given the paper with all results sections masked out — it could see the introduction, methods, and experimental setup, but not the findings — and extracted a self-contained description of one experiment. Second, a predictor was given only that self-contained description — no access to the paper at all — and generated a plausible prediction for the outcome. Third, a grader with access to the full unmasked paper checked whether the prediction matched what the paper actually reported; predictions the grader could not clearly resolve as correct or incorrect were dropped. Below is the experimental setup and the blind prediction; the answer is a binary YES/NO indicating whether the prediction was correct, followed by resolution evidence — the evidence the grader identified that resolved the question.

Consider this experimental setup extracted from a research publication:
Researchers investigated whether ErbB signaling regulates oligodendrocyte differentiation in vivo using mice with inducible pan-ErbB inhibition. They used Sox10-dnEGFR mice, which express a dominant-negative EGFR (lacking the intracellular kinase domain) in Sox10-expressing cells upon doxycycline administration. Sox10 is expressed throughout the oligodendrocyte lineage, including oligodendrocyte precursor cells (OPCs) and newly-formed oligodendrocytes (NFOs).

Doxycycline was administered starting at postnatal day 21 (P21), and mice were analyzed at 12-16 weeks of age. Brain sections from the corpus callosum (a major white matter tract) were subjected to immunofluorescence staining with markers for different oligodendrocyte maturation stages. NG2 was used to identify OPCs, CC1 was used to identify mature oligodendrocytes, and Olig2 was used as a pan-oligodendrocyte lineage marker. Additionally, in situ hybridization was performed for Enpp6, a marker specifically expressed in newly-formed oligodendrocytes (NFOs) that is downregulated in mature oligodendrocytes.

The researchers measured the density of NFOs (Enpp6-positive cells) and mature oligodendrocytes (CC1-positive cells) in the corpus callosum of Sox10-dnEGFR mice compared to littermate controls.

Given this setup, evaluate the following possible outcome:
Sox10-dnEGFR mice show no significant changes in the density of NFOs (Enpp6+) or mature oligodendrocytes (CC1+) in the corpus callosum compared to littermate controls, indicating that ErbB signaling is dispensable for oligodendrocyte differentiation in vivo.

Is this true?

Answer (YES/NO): NO